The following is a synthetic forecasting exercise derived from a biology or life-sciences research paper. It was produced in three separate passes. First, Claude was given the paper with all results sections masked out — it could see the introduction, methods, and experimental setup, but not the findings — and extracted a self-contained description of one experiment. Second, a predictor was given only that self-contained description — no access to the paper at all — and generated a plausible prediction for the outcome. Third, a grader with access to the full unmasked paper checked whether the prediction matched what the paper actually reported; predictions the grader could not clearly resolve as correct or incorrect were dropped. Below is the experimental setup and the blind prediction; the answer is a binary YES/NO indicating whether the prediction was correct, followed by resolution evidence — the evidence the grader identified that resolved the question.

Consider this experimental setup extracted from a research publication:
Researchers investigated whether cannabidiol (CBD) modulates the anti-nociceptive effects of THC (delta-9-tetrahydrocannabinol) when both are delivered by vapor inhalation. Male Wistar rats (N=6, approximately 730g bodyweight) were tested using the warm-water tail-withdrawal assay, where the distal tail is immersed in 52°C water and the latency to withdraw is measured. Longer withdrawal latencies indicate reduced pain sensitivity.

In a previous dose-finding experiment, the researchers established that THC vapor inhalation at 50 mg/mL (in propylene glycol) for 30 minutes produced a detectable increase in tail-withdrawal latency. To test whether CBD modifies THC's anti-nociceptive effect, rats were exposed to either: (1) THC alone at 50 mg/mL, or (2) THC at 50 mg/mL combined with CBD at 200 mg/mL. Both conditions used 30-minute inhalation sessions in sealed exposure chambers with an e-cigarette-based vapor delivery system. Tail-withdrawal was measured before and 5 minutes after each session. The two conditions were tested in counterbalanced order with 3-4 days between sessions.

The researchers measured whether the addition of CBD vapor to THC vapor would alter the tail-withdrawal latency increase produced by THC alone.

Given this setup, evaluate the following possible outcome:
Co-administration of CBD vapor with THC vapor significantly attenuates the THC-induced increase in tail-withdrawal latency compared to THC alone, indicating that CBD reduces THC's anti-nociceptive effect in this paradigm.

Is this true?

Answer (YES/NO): NO